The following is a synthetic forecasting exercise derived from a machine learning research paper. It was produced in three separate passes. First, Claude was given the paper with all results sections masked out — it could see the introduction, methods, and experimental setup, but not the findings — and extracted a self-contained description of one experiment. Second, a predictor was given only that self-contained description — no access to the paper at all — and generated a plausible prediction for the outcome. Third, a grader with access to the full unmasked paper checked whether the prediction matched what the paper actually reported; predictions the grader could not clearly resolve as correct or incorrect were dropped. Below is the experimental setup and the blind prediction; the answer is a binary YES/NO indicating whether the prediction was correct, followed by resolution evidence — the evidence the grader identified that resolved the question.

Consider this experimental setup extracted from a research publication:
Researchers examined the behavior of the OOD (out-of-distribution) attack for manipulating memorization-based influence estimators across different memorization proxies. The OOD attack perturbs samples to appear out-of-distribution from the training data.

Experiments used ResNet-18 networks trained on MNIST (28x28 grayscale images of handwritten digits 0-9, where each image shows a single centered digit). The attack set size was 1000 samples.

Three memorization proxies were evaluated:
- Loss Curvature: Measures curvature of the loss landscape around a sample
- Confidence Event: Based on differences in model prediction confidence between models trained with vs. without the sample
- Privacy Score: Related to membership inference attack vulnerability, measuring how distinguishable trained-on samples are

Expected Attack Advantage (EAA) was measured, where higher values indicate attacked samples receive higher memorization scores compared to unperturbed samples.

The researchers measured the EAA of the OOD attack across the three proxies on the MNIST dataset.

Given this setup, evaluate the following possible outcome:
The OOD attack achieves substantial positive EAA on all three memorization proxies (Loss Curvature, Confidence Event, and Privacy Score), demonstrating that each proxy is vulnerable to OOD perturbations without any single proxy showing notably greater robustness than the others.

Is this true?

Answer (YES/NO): NO